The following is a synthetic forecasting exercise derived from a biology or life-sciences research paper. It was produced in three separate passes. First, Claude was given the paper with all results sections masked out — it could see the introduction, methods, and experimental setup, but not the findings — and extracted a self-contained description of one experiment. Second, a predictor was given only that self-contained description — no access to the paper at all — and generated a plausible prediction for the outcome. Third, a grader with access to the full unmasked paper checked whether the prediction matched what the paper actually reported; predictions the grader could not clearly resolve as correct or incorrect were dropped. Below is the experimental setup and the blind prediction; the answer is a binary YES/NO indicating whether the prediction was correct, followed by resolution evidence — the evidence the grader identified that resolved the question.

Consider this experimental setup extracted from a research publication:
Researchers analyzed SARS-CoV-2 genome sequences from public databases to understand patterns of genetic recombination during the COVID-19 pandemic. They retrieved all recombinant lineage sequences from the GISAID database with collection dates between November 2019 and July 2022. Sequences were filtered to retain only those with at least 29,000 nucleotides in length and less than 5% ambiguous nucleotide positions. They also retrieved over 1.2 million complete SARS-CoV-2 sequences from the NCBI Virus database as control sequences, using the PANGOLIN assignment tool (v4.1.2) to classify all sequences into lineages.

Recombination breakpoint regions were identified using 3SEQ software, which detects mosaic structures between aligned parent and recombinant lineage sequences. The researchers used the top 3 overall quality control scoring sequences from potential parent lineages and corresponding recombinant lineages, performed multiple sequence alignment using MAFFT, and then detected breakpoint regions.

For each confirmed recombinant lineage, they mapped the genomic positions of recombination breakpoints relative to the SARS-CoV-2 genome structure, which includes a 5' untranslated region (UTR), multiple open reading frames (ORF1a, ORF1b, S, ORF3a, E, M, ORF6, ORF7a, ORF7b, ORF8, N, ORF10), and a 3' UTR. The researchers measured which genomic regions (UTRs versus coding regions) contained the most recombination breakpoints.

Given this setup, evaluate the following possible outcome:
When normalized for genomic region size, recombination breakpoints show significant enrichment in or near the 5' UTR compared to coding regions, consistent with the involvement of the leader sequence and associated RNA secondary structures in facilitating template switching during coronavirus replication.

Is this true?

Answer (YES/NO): NO